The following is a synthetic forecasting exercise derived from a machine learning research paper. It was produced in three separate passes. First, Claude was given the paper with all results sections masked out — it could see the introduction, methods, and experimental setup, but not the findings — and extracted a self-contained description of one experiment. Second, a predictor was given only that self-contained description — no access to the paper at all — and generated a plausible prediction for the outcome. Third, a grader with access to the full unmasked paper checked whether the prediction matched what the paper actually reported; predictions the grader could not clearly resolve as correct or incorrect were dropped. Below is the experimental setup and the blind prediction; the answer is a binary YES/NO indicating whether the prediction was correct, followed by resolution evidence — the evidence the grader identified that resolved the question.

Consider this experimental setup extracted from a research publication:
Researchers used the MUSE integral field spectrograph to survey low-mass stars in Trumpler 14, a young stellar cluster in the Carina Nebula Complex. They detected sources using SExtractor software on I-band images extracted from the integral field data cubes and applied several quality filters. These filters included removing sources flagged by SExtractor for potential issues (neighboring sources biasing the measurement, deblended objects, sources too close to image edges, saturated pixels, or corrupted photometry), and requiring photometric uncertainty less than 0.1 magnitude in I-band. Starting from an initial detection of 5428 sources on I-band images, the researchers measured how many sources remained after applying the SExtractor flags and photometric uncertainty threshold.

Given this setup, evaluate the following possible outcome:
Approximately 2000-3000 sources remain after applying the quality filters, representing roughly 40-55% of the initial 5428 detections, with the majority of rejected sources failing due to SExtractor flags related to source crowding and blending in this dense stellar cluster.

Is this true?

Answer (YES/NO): NO